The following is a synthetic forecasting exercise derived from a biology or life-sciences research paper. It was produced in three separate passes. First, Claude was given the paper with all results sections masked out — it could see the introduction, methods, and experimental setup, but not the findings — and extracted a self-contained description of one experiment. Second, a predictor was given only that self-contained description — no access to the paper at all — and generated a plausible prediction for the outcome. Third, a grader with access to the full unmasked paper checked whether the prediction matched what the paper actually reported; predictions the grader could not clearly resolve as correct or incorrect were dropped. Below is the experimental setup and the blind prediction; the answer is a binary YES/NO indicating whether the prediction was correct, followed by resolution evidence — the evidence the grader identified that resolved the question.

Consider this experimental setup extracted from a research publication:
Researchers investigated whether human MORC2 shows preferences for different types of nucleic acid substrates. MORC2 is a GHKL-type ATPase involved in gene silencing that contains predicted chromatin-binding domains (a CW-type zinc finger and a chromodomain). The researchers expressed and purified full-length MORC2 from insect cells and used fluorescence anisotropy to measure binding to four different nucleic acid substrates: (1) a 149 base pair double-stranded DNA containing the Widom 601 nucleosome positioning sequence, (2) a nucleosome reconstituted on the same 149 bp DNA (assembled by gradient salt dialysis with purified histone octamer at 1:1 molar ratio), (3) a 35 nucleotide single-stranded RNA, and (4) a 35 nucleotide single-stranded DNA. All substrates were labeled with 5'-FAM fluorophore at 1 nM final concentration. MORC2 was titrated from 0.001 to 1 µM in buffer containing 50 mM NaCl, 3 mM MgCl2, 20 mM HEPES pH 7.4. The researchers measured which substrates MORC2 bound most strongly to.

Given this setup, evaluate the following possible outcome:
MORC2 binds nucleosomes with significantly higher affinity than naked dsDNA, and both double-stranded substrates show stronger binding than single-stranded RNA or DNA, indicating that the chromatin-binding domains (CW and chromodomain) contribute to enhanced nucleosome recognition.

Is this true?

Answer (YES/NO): NO